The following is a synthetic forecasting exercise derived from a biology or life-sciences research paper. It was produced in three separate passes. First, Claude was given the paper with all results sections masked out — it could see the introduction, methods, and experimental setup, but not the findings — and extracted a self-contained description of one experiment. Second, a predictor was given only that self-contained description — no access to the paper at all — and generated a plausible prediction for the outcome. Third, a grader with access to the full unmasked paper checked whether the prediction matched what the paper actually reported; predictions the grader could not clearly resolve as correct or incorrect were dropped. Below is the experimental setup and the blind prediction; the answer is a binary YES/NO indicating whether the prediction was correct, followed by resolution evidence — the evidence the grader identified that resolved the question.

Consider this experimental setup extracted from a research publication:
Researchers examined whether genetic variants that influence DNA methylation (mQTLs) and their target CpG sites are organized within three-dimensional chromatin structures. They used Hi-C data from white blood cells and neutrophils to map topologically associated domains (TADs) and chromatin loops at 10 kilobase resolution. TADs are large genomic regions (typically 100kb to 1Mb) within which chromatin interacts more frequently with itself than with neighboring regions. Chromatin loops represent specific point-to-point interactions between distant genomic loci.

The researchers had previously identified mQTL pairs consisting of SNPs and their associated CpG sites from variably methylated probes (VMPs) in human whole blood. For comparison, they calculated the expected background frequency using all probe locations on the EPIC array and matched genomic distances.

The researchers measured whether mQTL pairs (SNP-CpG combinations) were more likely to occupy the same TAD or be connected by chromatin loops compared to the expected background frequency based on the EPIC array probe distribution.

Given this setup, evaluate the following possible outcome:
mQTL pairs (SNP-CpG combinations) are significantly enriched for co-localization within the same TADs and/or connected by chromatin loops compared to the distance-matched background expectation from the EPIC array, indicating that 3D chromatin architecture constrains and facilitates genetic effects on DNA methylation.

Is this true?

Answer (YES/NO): YES